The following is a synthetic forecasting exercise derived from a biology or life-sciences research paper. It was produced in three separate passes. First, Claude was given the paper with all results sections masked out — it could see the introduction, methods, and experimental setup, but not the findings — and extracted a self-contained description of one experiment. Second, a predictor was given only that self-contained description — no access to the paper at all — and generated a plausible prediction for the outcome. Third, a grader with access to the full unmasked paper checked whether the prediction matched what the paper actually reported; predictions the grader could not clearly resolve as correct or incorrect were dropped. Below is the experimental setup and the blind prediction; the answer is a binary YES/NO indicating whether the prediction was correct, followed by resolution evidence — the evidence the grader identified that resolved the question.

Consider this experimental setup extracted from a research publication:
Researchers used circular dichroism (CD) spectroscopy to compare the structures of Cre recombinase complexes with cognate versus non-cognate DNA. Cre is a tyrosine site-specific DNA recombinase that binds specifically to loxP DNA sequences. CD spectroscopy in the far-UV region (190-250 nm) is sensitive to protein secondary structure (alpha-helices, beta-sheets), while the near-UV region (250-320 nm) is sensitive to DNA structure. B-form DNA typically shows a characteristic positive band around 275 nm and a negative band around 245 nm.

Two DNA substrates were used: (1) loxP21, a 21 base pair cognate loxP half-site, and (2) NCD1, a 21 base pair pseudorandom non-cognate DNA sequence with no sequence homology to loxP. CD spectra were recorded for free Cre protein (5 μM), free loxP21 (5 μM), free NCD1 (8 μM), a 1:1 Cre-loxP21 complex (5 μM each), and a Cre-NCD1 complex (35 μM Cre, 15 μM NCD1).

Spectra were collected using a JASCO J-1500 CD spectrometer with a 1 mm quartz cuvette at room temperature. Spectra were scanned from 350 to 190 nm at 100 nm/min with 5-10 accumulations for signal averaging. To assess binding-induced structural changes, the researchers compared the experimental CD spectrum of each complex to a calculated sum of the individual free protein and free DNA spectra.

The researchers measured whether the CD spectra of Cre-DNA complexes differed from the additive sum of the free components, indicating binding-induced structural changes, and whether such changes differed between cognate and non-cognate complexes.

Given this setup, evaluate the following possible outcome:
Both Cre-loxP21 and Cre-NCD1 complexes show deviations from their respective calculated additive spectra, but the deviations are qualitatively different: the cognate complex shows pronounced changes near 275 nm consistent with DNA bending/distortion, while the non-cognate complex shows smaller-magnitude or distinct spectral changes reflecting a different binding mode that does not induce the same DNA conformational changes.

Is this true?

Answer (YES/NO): YES